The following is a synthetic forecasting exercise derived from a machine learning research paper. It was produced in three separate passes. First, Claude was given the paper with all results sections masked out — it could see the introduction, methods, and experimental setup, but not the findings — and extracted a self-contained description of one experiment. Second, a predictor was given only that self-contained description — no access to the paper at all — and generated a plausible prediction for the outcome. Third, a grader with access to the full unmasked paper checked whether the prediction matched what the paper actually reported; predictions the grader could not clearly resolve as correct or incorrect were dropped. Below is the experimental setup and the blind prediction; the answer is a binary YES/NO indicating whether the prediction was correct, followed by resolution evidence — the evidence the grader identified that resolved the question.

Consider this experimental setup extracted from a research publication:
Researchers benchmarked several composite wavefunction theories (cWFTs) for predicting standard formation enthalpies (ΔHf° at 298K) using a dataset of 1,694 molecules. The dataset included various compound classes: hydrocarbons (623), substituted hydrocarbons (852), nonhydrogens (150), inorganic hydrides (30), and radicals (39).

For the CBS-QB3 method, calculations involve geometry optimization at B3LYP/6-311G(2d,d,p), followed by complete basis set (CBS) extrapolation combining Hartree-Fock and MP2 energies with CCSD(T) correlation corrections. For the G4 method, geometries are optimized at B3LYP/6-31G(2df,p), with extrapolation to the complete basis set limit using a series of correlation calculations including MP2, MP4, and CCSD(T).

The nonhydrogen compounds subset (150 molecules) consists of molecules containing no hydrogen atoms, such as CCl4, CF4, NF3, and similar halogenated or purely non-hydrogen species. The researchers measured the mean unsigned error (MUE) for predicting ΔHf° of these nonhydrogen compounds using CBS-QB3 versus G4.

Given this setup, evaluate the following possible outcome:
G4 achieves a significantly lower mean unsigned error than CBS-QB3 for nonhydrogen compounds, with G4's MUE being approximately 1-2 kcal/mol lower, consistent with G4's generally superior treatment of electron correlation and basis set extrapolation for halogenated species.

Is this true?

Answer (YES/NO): NO